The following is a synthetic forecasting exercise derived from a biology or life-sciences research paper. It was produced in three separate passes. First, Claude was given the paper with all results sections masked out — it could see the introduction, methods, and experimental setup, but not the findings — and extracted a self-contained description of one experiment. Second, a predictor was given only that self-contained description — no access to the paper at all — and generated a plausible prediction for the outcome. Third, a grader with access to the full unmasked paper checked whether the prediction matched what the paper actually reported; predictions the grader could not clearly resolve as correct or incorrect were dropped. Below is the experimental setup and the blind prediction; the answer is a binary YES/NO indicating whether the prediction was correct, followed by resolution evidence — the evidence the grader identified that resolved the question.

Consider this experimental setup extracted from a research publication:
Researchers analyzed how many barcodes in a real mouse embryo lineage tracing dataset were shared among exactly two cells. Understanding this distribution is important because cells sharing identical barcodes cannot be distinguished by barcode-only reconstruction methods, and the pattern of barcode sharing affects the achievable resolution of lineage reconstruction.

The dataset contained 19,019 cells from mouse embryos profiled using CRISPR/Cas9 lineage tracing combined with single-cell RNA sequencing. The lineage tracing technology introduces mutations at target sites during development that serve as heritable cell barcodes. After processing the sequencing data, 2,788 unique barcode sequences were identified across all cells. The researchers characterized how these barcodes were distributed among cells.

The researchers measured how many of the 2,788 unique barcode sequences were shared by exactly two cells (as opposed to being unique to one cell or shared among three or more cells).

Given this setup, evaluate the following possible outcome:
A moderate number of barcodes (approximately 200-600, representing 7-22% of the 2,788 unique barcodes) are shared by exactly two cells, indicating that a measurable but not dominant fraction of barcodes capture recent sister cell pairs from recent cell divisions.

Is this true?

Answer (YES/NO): YES